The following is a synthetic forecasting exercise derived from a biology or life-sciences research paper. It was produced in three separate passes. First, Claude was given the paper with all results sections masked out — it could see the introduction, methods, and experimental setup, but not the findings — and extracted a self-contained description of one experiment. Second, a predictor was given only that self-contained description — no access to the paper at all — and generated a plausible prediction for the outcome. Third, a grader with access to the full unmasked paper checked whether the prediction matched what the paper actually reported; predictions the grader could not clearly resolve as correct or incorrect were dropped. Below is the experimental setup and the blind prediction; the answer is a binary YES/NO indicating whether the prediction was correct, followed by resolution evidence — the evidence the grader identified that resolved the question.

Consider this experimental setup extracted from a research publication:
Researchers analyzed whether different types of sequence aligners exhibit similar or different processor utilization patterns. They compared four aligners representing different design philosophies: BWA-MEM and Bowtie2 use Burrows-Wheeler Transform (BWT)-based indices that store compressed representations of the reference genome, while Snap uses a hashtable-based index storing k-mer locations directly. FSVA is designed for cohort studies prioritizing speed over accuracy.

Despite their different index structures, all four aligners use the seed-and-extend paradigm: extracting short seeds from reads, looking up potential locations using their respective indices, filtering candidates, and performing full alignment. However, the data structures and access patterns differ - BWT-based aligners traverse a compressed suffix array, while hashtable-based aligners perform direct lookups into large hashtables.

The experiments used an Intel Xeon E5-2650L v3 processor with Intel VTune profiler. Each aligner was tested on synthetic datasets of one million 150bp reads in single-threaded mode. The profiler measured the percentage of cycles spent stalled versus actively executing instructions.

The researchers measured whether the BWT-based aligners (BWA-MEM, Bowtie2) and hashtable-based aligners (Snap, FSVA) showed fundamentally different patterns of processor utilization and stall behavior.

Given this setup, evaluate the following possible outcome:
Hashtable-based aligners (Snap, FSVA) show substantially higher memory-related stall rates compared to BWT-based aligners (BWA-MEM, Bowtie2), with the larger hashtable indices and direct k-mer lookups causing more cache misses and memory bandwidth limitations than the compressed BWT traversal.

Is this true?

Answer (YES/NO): NO